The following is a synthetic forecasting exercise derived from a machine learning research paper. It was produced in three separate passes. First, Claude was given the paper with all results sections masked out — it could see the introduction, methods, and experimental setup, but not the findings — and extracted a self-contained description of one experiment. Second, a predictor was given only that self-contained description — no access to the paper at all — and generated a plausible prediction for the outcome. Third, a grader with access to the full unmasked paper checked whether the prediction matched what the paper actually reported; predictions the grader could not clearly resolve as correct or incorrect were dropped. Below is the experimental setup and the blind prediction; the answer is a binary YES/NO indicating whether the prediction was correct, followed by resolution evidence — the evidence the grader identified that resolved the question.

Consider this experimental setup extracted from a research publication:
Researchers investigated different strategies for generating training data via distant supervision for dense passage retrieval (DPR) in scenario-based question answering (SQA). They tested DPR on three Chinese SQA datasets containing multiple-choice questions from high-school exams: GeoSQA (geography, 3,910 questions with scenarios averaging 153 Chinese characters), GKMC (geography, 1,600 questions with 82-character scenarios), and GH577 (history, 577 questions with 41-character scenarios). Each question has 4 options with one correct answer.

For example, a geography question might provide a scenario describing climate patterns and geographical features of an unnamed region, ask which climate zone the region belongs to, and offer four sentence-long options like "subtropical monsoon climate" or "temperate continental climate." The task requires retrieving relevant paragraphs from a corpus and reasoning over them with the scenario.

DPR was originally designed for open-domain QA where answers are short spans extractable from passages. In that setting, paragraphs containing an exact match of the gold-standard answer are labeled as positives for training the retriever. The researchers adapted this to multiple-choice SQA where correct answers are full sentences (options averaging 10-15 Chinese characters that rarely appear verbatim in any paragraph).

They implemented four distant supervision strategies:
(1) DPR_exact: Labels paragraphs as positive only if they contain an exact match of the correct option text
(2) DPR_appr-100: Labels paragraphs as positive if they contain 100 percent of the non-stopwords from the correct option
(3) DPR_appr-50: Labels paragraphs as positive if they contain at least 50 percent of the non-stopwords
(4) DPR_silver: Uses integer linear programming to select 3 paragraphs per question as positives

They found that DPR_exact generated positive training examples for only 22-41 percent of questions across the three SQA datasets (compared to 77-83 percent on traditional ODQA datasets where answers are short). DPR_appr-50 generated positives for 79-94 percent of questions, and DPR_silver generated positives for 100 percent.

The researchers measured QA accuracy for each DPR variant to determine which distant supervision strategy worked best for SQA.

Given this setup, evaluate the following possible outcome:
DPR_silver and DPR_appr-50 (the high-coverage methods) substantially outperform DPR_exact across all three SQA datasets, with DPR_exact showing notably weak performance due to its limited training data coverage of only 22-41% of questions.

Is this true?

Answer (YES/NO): NO